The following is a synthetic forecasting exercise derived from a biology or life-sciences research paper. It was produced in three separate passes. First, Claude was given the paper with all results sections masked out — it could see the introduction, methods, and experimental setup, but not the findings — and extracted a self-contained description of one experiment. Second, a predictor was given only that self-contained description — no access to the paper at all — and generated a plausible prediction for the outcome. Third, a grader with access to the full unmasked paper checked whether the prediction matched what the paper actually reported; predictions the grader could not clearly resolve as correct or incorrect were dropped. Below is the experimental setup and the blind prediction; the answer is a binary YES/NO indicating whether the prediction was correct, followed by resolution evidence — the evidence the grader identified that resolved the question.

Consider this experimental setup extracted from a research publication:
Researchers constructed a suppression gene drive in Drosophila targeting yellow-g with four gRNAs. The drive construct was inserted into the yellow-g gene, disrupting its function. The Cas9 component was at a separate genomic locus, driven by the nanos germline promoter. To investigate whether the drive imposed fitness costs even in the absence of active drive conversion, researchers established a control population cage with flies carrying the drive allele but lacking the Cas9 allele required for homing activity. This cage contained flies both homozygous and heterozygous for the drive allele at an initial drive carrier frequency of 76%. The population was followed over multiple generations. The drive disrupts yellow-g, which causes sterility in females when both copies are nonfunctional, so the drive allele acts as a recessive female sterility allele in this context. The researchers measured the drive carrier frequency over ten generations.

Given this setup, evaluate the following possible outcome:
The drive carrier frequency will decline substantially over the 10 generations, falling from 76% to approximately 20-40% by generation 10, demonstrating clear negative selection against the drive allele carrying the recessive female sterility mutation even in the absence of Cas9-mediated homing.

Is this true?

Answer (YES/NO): YES